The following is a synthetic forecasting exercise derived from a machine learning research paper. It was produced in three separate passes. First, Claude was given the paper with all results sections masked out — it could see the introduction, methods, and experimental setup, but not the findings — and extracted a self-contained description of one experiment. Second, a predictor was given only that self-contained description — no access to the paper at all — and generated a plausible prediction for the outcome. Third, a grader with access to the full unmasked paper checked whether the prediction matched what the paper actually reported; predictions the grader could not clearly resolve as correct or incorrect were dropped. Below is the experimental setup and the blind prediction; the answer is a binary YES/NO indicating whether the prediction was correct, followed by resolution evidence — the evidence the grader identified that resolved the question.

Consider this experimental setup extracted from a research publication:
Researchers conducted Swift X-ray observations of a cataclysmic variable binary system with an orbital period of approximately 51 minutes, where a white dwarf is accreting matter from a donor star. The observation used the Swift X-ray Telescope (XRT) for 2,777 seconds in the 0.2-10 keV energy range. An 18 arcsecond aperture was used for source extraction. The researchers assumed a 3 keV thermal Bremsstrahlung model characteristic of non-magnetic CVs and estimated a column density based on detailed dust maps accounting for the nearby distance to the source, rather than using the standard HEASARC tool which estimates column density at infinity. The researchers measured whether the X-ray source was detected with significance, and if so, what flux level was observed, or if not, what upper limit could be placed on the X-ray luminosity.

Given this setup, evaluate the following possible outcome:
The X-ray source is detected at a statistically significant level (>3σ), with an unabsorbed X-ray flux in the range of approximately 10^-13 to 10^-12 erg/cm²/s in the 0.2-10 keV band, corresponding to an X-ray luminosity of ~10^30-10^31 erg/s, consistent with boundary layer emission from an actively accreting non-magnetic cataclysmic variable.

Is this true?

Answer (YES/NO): NO